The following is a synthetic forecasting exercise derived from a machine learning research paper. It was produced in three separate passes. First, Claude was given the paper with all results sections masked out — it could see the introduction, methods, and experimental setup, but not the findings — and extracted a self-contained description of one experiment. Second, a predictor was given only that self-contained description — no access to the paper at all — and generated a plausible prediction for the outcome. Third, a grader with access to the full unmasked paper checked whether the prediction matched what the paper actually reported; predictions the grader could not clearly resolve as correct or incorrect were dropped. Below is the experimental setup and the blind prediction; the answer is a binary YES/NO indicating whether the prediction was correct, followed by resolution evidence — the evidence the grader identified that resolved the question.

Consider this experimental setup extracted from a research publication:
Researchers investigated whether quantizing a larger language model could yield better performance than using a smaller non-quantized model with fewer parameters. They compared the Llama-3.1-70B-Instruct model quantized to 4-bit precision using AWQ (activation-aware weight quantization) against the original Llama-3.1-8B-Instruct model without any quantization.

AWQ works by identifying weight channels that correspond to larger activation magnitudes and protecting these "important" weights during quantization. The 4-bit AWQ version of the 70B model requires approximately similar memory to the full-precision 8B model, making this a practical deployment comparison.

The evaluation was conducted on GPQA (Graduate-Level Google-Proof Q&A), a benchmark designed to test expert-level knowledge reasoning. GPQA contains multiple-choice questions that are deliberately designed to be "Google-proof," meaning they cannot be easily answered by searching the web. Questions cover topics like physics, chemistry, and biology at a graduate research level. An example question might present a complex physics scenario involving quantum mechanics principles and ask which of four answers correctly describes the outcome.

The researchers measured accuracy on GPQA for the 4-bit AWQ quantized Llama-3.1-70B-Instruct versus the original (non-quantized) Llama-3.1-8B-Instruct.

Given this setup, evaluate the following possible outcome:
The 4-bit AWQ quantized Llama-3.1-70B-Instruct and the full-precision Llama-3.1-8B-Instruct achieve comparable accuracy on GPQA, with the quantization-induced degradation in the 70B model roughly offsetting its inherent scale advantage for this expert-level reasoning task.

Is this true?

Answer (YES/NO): NO